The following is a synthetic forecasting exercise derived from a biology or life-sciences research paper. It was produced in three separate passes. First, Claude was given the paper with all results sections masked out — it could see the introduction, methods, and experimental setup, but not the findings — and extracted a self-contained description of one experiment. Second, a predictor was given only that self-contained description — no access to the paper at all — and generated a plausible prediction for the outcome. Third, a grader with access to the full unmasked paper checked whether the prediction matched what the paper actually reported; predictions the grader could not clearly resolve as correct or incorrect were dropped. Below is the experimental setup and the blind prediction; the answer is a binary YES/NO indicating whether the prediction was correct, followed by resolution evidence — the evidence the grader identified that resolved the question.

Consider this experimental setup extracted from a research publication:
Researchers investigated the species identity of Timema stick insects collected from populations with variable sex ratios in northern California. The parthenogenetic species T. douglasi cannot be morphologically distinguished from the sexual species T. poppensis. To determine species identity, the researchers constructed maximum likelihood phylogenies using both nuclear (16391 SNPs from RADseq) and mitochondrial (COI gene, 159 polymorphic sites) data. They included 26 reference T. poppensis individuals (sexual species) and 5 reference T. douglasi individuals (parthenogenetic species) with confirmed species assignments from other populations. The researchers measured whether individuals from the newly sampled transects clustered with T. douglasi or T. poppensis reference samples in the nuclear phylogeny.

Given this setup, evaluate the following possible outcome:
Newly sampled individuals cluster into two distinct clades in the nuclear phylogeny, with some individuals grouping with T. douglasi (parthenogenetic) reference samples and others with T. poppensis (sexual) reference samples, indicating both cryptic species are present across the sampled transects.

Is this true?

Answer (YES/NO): NO